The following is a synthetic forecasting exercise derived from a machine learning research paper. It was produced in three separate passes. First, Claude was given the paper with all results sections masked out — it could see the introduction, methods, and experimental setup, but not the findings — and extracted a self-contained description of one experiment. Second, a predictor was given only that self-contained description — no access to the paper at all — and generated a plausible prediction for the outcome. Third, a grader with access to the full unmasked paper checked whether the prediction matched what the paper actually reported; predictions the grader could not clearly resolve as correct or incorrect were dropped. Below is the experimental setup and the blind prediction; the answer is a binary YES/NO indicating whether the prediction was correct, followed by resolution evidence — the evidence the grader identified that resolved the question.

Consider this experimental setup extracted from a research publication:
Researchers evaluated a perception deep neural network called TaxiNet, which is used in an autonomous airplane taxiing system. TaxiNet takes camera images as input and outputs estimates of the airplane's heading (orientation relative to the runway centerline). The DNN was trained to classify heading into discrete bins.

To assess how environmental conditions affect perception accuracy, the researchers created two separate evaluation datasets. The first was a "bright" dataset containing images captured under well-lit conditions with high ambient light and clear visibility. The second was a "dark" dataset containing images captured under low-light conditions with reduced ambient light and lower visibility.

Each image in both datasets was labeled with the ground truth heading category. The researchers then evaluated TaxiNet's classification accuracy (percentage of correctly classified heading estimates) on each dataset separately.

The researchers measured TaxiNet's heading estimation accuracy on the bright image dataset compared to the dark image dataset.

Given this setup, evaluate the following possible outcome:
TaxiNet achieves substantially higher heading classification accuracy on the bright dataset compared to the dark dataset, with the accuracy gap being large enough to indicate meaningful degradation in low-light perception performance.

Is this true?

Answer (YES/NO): YES